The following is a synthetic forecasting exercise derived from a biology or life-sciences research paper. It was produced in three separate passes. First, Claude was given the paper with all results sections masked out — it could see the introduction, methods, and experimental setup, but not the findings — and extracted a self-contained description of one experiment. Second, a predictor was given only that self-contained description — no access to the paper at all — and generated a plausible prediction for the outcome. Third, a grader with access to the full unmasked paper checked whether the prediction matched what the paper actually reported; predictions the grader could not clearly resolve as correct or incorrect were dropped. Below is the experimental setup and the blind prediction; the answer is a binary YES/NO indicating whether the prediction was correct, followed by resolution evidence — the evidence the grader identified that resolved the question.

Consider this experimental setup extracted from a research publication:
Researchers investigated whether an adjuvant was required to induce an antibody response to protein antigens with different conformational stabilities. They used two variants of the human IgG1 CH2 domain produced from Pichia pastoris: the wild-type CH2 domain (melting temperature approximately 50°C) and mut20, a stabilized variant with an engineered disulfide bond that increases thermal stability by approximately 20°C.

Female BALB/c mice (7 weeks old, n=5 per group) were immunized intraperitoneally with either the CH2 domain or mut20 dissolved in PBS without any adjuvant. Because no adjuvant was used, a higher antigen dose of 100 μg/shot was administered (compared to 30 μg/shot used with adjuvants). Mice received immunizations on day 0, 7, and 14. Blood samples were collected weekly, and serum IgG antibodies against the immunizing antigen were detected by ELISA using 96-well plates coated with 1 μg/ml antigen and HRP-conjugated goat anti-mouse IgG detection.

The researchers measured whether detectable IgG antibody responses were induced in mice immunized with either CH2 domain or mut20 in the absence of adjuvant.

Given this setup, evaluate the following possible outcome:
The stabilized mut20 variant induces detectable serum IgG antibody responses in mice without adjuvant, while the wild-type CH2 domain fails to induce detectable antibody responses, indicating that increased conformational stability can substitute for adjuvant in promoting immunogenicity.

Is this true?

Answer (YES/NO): NO